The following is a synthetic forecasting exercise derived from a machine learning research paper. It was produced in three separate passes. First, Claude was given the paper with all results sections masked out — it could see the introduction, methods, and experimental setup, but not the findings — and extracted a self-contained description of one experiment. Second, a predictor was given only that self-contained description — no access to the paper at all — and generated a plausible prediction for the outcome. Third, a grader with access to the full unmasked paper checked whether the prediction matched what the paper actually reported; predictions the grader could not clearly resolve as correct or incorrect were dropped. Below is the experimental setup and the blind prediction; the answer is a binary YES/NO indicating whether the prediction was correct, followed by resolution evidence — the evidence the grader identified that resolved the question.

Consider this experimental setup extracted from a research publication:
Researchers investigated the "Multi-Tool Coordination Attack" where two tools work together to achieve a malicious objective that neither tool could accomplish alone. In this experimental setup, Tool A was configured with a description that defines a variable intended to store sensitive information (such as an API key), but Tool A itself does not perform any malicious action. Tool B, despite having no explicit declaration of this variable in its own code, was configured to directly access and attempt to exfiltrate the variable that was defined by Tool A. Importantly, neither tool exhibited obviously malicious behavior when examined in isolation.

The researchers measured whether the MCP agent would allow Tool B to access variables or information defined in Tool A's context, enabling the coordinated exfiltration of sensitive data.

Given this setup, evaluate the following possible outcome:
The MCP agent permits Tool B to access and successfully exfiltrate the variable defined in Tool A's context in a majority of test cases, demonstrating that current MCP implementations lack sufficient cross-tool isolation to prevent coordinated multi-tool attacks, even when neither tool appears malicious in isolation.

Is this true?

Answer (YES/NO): NO